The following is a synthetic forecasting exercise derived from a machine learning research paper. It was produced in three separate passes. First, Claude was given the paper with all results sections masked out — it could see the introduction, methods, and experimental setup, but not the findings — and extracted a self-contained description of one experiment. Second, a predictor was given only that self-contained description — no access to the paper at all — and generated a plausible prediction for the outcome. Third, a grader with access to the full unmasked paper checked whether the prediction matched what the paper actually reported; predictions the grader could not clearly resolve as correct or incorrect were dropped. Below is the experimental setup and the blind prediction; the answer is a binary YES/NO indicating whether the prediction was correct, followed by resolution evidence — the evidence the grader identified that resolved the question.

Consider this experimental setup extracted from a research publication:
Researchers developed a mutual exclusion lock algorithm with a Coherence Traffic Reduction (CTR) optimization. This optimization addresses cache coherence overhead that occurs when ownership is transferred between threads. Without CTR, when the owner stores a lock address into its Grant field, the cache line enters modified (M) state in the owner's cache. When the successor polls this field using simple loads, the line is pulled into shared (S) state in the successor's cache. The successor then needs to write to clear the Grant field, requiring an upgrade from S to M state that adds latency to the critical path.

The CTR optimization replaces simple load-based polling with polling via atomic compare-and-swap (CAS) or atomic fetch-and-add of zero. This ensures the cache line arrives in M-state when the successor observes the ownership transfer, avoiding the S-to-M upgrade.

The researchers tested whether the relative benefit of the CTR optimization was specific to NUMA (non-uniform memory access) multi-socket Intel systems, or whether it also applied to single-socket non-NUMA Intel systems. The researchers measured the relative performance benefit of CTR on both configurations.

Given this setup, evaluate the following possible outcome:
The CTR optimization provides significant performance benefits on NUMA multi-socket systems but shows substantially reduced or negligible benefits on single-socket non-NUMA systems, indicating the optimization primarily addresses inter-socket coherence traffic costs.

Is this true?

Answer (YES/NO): NO